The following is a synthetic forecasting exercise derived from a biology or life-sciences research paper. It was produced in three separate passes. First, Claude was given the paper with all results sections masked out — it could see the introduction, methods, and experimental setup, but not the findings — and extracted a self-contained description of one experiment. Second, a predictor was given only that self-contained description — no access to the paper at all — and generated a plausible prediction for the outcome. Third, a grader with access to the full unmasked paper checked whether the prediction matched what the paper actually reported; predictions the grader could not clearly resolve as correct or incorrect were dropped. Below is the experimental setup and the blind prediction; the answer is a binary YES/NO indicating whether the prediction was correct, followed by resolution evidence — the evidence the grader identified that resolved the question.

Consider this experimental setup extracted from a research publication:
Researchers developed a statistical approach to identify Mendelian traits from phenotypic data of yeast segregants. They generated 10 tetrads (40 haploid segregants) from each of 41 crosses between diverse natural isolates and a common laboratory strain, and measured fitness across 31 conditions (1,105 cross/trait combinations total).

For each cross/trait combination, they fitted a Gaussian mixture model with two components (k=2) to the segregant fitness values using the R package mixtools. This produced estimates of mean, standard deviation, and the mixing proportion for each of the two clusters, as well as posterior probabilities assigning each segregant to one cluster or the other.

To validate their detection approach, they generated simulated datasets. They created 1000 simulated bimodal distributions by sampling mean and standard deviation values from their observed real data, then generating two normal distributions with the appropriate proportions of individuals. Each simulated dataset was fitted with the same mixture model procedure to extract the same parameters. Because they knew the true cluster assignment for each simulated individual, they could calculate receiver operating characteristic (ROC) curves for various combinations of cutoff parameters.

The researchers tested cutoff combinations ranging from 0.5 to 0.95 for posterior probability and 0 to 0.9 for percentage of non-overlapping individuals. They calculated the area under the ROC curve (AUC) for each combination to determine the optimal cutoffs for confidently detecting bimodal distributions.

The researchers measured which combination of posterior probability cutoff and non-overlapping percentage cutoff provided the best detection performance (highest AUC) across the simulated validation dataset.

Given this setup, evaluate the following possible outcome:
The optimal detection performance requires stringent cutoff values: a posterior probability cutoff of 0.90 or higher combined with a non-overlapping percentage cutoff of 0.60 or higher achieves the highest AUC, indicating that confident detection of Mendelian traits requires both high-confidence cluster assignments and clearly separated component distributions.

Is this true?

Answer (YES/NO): NO